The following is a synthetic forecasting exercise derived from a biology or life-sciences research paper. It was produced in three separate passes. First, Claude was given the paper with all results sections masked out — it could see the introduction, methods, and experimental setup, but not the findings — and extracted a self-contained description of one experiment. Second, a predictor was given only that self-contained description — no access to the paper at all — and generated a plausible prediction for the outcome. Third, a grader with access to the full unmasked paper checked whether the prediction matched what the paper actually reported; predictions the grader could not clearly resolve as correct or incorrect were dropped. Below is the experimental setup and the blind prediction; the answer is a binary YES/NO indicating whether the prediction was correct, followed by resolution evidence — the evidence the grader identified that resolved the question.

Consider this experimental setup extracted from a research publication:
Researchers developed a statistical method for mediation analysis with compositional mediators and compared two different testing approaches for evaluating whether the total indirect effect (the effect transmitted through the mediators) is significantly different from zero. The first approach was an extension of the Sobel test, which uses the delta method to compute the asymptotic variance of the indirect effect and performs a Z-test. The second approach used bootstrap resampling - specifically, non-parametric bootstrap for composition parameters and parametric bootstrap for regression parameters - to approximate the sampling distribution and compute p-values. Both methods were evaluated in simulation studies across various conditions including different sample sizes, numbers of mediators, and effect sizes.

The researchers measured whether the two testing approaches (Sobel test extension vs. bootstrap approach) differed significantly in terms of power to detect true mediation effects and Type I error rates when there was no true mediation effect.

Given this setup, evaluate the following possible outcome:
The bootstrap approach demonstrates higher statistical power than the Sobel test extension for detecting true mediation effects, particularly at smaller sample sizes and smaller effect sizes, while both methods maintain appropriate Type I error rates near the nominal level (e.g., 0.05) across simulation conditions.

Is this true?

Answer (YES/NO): NO